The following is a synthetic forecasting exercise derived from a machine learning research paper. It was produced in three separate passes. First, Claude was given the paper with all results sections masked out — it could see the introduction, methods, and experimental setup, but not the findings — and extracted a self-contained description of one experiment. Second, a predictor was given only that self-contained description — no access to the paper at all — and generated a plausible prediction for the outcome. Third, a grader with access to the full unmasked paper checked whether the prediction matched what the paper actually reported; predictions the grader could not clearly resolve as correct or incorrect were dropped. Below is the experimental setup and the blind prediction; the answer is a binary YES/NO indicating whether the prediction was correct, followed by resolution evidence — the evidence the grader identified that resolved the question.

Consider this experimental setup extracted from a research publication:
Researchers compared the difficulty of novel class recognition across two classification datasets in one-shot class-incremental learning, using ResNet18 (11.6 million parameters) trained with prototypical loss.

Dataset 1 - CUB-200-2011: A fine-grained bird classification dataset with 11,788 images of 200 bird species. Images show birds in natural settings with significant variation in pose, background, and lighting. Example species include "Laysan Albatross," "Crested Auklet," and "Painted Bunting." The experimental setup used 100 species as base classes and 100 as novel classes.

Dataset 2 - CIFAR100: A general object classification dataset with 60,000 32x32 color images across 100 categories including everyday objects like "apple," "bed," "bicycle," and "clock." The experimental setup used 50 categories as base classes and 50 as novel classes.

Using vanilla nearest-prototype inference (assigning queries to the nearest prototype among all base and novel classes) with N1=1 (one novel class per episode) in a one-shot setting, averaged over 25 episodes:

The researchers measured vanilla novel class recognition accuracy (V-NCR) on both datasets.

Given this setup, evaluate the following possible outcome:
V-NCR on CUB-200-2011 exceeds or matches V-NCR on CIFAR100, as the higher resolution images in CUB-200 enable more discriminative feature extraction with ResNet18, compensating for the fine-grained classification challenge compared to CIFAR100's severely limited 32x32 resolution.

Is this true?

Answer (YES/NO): YES